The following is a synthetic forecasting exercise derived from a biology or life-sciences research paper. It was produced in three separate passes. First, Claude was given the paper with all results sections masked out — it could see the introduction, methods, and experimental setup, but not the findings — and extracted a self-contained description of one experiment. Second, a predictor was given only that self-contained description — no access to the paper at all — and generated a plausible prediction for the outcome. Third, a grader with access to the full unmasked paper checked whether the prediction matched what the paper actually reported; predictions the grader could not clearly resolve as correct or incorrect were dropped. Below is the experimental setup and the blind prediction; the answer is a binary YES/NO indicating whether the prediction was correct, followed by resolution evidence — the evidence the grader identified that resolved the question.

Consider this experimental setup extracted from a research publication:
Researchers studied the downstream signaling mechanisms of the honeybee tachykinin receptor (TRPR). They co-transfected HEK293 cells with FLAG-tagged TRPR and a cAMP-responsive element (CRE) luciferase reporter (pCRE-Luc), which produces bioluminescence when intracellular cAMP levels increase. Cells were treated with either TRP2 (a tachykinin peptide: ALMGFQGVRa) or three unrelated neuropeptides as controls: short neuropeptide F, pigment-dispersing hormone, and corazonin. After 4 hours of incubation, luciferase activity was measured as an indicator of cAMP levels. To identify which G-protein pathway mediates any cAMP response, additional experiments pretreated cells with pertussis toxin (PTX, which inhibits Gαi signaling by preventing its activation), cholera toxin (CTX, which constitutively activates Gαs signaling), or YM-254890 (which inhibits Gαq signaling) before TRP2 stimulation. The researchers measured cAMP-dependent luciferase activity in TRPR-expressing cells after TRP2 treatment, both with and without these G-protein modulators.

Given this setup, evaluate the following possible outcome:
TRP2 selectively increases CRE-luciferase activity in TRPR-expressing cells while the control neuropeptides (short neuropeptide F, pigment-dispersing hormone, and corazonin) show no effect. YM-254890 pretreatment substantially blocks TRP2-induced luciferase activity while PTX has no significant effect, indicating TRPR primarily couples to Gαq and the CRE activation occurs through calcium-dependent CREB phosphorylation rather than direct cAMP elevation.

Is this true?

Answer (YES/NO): NO